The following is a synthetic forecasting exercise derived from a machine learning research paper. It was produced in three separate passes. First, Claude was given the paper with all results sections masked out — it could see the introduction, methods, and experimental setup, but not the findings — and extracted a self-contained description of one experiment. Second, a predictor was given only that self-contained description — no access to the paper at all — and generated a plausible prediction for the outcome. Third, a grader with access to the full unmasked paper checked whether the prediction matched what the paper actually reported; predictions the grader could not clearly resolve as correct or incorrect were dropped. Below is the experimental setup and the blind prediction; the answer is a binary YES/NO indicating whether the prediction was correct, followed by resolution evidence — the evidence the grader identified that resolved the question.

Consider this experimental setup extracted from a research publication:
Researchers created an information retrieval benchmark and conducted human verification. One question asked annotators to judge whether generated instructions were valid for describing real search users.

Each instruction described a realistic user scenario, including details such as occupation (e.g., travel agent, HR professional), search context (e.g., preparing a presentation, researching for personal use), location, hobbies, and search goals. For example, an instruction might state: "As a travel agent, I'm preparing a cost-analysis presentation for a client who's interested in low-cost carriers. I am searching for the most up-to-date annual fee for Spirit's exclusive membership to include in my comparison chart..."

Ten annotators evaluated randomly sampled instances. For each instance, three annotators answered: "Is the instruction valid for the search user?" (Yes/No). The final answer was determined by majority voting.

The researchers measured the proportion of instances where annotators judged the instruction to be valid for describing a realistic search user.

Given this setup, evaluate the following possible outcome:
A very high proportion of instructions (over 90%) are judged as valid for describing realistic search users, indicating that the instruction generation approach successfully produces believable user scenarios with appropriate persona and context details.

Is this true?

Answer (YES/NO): YES